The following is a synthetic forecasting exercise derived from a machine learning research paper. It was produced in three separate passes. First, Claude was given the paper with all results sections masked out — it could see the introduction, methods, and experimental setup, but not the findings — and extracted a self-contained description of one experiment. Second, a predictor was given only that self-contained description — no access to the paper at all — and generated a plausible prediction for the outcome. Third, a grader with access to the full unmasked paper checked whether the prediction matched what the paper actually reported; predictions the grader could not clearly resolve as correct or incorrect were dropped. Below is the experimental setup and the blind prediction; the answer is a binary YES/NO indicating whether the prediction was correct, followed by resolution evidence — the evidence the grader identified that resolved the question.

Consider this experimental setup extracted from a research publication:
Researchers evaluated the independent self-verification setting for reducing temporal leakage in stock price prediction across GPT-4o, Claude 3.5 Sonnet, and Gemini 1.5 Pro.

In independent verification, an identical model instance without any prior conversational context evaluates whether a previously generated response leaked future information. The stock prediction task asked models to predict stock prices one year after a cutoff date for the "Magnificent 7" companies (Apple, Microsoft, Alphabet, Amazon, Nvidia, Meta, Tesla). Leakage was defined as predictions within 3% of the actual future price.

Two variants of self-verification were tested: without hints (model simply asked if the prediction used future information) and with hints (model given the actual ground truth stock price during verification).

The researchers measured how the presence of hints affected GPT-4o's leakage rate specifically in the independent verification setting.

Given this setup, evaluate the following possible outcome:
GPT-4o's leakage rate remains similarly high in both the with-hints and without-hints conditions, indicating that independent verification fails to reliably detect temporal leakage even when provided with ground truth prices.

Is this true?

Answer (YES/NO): NO